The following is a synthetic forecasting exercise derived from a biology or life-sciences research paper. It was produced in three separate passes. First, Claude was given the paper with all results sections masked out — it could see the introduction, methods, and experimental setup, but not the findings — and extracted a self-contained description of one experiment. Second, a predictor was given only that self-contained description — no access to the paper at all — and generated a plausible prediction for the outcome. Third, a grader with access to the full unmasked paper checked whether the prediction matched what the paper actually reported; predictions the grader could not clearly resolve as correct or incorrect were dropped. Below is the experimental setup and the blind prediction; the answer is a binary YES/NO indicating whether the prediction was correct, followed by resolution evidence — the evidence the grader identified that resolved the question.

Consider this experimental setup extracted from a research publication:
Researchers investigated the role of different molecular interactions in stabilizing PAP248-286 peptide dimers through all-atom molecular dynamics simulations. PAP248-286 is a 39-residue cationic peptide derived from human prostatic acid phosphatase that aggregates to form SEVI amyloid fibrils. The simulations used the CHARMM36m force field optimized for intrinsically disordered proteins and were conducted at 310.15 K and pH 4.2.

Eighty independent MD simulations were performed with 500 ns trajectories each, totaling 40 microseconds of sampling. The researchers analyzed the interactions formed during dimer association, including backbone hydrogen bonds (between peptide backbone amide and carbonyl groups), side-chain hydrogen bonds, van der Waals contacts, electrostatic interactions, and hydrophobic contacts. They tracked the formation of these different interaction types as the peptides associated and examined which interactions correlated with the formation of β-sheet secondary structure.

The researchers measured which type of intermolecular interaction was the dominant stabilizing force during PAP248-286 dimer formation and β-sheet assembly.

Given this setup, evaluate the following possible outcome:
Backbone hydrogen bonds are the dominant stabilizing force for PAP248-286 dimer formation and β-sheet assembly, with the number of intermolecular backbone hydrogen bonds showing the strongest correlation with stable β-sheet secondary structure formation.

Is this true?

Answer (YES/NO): YES